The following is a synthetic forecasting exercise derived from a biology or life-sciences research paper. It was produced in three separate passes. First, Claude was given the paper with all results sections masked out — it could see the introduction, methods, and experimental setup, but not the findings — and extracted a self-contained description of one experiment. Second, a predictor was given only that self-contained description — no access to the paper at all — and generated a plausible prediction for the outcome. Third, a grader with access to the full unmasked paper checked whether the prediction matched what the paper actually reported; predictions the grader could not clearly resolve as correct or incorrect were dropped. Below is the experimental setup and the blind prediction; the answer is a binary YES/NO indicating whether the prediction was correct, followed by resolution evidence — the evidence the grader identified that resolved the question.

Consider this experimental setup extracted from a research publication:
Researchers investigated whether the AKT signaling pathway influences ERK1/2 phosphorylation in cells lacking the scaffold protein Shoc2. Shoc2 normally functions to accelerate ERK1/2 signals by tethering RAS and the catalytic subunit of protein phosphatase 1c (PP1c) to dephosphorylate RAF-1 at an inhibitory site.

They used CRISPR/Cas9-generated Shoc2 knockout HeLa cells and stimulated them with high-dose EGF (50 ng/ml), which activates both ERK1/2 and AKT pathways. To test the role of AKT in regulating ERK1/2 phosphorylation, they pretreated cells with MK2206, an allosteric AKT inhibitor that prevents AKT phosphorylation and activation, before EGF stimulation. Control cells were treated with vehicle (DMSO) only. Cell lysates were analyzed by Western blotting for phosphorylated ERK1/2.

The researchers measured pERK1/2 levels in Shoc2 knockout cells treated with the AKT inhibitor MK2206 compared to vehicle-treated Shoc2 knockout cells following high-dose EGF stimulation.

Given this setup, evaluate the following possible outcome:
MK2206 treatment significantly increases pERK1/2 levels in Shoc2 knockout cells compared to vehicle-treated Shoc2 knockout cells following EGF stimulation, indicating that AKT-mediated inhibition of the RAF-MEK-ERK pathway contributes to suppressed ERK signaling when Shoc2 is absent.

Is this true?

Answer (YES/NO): NO